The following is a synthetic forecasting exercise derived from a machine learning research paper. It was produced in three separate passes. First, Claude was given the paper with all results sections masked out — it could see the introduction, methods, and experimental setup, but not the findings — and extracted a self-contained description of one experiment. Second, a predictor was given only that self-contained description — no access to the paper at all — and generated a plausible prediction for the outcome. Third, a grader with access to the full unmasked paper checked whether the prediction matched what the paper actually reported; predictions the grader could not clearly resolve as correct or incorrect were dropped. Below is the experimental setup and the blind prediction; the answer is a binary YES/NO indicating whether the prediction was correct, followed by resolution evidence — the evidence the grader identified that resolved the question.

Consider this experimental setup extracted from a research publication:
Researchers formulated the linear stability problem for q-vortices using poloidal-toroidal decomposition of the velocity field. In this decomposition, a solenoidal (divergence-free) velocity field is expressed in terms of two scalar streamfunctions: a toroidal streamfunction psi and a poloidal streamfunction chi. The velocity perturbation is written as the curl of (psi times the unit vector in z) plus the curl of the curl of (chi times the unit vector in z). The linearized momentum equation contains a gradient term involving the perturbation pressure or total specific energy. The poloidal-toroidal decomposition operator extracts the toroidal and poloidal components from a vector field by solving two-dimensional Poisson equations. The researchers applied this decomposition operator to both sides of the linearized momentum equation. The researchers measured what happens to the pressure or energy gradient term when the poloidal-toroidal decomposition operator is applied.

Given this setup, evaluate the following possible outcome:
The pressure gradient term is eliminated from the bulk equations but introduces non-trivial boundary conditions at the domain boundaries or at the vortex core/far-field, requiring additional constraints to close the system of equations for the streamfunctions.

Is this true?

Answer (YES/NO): NO